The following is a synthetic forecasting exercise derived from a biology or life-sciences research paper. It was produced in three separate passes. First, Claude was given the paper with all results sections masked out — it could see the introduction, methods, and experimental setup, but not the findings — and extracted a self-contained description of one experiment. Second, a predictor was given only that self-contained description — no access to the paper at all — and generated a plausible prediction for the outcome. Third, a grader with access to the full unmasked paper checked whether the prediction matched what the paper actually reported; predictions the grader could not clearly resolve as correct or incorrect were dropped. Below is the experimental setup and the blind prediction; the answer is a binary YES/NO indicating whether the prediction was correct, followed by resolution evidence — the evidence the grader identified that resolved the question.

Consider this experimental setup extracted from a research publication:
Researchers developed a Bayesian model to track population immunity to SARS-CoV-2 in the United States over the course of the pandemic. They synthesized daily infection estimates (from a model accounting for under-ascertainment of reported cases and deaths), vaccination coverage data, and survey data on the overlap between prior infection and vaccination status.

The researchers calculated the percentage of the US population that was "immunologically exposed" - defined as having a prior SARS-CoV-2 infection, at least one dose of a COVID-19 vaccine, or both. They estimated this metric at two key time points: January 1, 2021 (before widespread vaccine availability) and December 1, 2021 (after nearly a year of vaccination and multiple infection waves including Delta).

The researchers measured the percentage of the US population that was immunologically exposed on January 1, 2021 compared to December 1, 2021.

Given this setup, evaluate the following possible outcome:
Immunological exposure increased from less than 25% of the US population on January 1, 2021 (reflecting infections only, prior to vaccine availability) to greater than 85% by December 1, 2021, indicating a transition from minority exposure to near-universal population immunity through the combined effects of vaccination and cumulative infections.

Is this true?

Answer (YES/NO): YES